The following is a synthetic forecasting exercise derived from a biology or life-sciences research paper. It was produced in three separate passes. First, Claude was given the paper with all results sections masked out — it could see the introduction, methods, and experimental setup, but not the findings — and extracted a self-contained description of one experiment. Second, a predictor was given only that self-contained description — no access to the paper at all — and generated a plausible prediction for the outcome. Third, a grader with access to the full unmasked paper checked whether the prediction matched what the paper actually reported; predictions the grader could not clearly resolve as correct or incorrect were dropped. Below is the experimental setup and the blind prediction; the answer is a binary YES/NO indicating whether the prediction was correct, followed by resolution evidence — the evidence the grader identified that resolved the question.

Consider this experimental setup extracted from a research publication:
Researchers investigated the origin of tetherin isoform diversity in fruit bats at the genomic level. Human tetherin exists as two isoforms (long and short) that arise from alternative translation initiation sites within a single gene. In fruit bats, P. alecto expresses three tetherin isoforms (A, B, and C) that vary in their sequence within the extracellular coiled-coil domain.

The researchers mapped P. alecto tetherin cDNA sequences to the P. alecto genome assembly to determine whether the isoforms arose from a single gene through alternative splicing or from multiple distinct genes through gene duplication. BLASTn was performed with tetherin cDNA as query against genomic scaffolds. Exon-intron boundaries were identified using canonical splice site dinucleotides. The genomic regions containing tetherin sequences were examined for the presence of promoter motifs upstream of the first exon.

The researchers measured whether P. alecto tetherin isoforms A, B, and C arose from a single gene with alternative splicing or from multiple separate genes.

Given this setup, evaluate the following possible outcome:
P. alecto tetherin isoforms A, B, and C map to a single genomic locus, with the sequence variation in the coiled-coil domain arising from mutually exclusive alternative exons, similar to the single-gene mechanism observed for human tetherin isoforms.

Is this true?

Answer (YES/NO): NO